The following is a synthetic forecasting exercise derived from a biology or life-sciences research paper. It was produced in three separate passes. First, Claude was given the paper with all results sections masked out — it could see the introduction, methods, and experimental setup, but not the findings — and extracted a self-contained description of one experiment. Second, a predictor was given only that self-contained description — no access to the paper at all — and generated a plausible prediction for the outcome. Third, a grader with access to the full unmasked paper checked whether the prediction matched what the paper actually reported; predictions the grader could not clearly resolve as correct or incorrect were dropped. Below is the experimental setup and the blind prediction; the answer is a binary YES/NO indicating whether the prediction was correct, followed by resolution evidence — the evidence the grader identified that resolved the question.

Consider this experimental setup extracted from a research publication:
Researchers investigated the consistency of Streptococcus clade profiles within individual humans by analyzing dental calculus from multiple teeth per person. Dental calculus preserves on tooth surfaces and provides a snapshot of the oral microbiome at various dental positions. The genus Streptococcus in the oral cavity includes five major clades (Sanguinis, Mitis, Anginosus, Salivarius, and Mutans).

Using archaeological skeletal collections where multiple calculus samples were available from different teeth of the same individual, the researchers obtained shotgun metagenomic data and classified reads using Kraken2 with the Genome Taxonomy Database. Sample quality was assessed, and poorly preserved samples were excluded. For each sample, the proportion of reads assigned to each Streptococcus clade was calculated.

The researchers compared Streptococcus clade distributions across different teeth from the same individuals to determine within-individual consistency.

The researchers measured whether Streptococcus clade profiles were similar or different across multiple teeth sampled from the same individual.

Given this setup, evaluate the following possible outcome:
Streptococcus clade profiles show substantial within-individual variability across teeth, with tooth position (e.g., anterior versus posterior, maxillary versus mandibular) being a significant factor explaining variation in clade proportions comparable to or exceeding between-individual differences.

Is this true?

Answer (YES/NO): NO